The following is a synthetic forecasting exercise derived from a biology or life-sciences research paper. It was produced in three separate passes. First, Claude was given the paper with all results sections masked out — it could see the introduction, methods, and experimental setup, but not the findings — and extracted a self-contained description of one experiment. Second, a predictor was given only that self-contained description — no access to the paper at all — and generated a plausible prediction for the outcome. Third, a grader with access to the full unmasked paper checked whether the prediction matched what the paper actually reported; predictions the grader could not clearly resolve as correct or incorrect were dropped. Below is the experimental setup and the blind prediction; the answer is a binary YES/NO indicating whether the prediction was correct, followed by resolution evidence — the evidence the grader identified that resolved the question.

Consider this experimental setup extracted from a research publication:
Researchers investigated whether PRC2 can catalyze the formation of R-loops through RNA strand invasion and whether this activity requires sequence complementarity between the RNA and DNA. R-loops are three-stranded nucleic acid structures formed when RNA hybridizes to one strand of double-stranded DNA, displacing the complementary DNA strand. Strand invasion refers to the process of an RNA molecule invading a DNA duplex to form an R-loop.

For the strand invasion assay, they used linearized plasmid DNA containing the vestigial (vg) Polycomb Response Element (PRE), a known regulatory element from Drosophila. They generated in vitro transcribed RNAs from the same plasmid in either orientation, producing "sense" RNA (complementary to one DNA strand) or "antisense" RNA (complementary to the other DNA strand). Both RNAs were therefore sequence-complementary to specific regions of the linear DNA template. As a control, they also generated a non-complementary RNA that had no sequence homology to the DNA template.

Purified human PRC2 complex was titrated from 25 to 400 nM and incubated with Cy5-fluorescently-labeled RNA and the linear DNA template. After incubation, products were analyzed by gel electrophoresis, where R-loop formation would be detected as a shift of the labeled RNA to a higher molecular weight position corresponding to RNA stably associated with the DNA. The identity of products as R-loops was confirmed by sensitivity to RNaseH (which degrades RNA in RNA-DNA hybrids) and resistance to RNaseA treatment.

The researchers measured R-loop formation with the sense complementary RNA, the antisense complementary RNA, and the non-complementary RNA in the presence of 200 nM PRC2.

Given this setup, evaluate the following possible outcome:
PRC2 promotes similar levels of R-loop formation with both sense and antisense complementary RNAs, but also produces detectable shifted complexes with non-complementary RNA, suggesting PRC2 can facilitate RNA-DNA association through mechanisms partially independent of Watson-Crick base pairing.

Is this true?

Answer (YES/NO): NO